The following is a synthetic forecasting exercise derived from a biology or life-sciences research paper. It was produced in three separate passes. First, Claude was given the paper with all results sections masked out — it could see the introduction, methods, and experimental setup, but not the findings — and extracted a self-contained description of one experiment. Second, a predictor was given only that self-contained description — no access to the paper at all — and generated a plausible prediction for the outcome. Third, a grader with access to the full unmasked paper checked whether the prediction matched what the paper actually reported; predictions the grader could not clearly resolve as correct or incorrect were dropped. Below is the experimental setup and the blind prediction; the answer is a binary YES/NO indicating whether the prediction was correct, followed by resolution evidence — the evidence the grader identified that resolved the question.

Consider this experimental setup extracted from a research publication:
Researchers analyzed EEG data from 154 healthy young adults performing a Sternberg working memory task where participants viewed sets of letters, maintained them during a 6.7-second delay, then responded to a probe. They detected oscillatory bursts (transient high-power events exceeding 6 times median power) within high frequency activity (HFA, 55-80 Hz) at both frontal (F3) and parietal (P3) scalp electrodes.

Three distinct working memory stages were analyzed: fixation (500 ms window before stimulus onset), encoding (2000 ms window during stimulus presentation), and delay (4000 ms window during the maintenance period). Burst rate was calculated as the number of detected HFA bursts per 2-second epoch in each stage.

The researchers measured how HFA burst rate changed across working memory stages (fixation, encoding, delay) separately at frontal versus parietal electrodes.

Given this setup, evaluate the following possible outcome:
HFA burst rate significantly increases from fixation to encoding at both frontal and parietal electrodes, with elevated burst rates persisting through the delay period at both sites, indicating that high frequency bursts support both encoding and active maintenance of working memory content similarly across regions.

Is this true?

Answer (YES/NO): NO